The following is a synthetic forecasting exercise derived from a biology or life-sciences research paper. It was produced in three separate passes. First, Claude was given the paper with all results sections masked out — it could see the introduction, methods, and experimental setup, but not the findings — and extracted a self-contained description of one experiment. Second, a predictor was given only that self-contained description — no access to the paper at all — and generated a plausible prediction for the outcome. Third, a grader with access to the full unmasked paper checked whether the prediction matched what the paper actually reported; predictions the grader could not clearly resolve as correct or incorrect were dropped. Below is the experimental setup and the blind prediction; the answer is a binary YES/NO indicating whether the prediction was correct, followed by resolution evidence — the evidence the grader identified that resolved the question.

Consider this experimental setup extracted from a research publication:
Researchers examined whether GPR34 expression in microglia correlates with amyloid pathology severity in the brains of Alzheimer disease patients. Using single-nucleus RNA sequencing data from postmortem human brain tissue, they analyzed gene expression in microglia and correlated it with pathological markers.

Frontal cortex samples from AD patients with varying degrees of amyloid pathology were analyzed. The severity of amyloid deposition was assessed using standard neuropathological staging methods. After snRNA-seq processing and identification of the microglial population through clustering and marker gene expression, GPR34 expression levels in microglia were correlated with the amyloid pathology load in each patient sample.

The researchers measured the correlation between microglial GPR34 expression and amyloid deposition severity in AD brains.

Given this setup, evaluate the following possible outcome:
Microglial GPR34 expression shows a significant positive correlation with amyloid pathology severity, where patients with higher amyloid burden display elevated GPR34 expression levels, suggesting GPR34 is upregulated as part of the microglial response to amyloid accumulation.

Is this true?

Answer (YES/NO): NO